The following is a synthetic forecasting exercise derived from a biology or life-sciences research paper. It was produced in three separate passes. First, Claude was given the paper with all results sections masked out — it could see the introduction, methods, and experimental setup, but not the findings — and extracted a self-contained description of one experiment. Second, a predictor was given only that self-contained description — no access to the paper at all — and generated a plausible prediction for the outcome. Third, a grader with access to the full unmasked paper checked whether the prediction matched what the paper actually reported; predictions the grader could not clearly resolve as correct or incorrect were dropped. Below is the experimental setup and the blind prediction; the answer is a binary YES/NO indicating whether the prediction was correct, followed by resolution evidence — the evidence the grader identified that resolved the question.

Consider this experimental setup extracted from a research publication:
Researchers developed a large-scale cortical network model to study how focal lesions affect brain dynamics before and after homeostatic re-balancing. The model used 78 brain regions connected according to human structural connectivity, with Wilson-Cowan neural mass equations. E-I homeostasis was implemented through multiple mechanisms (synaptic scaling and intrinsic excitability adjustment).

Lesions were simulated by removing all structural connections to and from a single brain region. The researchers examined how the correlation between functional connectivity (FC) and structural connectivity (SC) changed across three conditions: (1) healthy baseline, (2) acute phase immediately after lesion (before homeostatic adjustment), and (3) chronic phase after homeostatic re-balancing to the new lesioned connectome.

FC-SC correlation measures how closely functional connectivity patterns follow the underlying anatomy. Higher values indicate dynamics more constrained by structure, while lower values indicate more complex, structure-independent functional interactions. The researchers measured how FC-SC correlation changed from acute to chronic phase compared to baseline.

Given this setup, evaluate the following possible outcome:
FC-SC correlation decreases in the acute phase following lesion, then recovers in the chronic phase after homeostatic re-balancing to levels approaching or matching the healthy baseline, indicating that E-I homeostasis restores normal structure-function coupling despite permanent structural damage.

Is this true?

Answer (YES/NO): YES